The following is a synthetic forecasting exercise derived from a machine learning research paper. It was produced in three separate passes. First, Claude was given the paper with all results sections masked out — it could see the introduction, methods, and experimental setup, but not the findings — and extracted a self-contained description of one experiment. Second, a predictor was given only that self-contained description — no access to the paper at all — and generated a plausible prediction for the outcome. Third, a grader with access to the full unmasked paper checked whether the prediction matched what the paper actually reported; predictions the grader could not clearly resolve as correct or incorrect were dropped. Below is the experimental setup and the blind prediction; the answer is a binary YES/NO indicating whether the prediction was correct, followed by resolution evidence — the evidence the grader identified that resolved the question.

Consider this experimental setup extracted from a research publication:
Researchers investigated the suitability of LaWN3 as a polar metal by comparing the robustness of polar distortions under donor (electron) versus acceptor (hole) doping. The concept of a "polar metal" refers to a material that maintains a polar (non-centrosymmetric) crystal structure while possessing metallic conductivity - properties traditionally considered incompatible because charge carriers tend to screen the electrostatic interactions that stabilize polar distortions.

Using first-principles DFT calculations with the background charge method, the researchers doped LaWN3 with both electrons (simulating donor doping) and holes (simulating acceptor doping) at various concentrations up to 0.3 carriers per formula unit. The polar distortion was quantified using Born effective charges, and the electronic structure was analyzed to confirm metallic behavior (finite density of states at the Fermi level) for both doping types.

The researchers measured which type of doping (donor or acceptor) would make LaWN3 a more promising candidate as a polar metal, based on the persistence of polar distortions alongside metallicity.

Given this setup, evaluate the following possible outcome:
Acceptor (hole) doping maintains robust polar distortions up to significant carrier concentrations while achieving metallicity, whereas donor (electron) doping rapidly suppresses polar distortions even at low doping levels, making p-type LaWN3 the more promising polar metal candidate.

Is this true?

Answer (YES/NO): YES